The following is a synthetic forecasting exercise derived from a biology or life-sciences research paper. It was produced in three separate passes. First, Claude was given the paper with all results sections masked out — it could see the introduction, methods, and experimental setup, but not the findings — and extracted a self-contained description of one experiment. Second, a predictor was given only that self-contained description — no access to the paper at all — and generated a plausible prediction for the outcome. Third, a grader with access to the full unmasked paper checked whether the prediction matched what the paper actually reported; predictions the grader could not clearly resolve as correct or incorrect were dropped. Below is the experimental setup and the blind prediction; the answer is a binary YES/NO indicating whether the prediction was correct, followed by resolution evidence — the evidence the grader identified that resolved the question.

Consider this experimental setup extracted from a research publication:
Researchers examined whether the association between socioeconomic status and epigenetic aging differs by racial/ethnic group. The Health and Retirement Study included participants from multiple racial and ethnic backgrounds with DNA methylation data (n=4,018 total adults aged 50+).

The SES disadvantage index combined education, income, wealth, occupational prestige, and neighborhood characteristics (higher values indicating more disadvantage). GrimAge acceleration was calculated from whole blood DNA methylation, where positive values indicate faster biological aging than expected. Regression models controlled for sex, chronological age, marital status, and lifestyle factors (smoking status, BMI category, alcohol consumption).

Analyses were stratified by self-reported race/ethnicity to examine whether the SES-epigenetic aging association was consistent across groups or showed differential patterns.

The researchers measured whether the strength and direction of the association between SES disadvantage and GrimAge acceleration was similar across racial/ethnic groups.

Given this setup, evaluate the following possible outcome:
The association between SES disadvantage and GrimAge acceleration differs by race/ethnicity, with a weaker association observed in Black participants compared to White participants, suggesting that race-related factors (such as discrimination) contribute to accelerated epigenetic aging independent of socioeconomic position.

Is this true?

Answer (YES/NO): NO